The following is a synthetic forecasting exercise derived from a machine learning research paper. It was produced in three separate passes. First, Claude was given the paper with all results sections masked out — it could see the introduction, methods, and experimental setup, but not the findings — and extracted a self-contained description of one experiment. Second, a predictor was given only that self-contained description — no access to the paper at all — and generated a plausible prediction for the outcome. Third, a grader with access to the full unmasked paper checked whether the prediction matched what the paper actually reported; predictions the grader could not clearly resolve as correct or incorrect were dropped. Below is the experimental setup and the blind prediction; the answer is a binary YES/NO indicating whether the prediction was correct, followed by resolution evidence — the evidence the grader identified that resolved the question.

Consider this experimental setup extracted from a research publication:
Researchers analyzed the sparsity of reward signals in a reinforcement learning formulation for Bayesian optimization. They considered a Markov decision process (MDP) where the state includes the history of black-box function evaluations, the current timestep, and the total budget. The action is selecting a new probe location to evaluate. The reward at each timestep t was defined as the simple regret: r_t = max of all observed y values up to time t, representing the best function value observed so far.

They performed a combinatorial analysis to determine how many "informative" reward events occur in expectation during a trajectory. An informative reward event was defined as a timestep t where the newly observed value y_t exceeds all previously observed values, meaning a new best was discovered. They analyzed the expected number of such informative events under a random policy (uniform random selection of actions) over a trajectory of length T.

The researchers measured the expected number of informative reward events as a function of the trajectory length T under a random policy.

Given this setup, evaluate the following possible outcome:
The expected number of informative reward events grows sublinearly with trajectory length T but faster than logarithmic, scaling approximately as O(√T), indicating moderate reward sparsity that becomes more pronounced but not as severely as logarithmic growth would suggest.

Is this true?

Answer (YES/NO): NO